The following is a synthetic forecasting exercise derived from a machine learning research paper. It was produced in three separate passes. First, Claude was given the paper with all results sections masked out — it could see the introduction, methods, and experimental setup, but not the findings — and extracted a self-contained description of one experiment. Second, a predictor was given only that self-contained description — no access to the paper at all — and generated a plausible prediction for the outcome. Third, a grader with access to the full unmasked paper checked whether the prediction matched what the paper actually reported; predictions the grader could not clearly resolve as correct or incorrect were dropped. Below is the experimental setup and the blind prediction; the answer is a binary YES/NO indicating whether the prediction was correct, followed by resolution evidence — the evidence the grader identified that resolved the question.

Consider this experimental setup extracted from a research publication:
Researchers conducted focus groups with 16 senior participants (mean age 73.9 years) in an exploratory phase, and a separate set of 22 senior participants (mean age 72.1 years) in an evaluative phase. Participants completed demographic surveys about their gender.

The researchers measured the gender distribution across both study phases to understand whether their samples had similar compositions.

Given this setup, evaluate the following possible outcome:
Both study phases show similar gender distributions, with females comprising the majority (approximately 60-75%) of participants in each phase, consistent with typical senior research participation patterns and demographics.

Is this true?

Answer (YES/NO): NO